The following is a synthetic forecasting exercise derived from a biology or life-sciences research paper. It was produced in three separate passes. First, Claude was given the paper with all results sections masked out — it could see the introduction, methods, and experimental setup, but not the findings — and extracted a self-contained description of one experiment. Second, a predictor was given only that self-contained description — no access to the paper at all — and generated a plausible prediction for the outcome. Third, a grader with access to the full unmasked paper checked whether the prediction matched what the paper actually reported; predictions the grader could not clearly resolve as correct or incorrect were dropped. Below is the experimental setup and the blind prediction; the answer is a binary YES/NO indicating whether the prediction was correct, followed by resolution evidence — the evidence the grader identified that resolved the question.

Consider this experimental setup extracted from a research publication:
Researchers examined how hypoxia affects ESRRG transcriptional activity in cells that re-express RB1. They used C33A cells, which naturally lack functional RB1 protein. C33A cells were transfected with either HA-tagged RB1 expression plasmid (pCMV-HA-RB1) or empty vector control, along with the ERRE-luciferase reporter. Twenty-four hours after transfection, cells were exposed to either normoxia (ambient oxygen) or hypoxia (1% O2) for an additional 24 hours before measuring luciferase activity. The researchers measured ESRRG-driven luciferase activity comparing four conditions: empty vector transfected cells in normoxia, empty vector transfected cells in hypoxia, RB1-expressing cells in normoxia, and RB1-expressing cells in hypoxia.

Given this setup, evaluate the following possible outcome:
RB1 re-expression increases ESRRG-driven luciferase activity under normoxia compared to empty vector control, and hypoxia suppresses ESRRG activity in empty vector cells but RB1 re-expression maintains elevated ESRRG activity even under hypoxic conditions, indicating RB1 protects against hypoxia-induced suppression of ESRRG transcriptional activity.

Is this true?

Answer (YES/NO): NO